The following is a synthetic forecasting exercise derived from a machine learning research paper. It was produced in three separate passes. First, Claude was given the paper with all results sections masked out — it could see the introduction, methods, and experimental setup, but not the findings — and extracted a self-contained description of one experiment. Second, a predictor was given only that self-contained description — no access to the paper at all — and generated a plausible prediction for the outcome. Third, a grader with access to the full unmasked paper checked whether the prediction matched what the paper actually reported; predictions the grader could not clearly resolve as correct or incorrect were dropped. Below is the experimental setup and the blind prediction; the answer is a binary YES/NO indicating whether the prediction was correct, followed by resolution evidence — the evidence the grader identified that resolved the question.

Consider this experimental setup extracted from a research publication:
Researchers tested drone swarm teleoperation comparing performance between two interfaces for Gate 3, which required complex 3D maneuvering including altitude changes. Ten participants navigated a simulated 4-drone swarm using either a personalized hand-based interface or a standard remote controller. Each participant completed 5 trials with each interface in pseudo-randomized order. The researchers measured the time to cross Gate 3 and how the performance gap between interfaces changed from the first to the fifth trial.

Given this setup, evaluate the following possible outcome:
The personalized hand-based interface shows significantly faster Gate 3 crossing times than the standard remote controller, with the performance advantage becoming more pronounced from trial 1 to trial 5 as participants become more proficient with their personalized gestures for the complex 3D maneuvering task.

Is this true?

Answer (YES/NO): NO